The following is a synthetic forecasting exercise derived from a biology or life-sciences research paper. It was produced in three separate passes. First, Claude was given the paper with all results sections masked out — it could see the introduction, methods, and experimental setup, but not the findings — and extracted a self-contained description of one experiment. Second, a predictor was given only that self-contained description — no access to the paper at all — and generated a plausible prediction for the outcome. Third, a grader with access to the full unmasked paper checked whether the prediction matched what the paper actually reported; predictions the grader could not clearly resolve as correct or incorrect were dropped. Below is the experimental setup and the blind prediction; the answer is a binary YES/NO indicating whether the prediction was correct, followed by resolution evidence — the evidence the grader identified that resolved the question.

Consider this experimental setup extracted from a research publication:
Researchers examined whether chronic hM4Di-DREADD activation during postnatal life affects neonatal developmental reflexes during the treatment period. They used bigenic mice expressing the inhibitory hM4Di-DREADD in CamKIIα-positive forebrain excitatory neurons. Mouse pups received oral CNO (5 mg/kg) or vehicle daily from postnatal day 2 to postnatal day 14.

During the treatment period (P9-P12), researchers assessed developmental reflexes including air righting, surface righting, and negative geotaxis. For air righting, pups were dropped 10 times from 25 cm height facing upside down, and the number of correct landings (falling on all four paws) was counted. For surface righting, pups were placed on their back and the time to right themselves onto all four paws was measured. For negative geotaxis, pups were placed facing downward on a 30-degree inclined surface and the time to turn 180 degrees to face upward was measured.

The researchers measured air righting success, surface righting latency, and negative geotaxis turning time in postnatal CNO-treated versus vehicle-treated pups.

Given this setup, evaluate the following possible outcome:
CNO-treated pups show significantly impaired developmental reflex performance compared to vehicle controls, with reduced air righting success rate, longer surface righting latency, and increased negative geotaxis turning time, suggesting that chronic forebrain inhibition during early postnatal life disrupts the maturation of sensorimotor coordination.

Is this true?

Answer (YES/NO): NO